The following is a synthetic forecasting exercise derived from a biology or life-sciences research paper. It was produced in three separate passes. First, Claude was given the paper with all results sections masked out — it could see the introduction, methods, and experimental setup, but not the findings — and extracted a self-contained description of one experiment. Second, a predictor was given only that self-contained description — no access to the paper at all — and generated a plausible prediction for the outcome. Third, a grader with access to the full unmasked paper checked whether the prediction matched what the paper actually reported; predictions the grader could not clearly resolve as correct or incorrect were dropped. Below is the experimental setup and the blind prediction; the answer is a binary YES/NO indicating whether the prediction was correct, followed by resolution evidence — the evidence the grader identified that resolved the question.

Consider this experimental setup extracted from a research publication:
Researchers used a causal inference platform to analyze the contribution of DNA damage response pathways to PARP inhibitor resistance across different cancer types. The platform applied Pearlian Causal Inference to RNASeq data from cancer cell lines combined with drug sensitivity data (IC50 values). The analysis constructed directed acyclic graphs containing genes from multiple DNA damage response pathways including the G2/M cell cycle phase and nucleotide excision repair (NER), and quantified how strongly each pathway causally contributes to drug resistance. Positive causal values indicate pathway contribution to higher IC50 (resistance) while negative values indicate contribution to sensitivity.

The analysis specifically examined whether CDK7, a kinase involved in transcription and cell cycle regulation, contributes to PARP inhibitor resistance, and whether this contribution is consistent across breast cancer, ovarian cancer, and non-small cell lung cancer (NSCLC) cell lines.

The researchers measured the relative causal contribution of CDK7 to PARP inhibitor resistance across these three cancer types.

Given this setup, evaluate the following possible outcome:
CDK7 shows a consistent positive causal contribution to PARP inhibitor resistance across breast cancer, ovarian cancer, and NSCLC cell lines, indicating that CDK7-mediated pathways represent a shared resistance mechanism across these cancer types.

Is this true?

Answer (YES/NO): NO